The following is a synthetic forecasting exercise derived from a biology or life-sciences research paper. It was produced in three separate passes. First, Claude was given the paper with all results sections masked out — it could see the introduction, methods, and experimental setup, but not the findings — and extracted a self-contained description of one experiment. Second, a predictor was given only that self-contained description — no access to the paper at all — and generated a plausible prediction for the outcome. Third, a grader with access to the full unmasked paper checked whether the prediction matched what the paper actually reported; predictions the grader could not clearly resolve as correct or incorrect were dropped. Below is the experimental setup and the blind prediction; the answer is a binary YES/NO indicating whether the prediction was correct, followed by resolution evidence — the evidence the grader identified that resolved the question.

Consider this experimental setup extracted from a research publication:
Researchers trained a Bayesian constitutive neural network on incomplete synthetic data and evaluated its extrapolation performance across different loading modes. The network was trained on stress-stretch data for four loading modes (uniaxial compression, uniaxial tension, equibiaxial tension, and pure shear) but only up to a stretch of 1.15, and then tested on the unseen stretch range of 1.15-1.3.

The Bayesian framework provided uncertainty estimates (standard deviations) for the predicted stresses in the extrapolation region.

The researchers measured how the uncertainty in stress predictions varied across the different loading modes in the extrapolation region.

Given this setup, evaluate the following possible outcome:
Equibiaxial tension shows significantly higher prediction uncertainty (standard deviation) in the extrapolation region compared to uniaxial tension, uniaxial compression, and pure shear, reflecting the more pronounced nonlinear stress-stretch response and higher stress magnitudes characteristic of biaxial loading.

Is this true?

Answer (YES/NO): YES